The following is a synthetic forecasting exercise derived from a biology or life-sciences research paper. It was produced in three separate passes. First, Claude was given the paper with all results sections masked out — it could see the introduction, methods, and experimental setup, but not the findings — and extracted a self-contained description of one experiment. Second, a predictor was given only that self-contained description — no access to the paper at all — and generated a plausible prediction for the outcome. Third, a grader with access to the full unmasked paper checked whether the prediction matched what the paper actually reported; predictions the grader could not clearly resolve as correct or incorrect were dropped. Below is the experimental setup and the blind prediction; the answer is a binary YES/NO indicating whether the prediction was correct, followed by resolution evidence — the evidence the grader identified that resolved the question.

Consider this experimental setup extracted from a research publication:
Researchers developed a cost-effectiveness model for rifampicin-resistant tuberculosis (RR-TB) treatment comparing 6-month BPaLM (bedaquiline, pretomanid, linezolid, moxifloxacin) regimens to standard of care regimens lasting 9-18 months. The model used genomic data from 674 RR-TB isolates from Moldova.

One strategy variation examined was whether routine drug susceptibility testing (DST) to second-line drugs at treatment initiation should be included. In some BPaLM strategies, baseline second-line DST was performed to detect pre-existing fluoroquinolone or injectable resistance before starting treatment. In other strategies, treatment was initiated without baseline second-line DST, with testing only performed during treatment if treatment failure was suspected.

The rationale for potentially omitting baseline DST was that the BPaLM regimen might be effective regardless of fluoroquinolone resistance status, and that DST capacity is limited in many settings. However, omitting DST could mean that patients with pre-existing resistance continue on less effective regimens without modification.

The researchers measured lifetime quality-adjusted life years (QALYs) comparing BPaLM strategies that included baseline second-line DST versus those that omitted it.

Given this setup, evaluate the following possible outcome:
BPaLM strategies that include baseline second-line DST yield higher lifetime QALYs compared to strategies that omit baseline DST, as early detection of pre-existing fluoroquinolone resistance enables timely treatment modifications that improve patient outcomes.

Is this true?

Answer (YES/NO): NO